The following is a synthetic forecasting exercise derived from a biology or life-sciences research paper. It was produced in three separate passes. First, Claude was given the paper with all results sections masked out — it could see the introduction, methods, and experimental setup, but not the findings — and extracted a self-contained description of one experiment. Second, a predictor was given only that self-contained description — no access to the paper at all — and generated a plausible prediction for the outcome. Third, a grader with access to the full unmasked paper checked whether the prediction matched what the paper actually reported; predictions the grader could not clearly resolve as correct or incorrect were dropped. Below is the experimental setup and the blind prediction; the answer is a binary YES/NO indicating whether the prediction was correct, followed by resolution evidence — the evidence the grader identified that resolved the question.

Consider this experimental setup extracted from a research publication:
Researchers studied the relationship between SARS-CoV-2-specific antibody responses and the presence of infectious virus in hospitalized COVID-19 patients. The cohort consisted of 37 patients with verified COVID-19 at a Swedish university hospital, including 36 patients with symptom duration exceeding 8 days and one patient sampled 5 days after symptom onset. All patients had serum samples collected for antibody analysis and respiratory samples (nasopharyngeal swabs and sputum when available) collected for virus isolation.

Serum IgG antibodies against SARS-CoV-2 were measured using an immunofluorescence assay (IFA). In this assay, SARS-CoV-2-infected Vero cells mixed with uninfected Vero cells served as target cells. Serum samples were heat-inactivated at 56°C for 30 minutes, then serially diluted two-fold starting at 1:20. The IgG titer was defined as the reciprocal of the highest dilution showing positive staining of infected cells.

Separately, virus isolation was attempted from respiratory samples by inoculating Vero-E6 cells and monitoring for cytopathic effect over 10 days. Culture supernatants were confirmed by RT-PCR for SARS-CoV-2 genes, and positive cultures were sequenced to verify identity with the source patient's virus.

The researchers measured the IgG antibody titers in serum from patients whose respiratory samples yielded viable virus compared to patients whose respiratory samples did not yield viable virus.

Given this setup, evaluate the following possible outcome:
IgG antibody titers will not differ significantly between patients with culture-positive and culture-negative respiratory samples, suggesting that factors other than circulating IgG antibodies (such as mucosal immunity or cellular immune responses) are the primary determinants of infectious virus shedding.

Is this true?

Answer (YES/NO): NO